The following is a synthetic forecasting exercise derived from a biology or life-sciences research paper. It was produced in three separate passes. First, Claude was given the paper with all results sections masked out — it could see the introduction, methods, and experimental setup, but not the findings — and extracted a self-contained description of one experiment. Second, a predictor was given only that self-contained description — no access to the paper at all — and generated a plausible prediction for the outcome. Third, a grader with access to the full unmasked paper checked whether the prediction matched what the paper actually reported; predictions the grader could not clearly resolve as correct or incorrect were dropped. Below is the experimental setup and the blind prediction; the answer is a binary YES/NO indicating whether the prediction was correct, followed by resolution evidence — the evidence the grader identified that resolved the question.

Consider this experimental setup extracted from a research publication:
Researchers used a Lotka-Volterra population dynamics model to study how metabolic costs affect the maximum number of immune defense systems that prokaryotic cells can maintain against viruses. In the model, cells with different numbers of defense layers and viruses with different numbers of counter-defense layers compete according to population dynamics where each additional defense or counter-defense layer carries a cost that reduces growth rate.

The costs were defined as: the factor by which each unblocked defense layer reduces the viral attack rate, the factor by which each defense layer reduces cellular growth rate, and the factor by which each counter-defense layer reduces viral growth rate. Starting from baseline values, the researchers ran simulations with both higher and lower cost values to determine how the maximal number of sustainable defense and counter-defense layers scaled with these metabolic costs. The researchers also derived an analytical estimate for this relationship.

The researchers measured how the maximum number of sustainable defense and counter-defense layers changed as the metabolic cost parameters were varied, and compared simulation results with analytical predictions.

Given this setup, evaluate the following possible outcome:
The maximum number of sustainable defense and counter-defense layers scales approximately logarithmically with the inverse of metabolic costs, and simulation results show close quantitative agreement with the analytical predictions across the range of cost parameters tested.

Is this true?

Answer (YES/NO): YES